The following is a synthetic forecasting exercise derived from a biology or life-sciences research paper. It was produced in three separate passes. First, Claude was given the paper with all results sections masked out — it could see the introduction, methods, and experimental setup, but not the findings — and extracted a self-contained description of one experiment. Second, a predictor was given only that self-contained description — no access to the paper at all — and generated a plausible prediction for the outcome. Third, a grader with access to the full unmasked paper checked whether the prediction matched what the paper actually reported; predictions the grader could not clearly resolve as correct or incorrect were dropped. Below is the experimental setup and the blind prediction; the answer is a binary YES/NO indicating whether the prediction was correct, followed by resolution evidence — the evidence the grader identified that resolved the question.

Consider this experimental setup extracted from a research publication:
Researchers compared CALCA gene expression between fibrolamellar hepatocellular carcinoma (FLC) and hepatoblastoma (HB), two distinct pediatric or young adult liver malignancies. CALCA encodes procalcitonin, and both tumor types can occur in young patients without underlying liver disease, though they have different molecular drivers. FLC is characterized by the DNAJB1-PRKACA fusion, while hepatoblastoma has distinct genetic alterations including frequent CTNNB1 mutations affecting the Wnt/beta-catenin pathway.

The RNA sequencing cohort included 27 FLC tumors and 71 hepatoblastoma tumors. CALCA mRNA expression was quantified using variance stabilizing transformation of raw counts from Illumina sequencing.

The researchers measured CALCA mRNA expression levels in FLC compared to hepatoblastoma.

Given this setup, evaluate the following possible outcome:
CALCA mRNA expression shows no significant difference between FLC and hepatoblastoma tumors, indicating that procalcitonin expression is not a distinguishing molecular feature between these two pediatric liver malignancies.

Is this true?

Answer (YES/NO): NO